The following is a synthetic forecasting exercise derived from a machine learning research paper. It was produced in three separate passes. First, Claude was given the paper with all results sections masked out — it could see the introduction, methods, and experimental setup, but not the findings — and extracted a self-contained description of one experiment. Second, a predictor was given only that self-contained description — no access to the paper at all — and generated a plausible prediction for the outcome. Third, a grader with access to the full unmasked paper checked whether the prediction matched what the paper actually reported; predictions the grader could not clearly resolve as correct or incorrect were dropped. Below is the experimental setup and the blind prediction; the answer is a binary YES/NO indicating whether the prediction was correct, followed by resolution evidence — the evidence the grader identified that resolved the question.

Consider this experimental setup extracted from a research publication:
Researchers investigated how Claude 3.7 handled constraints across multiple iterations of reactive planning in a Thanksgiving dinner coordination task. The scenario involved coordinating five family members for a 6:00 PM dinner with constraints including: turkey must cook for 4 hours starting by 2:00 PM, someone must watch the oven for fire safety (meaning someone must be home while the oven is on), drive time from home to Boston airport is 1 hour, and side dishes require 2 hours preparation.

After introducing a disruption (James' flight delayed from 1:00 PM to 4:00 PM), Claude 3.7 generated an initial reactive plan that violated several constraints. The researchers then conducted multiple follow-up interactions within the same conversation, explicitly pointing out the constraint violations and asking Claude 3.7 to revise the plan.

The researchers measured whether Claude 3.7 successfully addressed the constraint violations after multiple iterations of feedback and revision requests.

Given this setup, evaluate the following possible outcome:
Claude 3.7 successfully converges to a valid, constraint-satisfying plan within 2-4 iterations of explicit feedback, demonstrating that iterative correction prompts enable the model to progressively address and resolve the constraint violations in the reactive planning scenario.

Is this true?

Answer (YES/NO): NO